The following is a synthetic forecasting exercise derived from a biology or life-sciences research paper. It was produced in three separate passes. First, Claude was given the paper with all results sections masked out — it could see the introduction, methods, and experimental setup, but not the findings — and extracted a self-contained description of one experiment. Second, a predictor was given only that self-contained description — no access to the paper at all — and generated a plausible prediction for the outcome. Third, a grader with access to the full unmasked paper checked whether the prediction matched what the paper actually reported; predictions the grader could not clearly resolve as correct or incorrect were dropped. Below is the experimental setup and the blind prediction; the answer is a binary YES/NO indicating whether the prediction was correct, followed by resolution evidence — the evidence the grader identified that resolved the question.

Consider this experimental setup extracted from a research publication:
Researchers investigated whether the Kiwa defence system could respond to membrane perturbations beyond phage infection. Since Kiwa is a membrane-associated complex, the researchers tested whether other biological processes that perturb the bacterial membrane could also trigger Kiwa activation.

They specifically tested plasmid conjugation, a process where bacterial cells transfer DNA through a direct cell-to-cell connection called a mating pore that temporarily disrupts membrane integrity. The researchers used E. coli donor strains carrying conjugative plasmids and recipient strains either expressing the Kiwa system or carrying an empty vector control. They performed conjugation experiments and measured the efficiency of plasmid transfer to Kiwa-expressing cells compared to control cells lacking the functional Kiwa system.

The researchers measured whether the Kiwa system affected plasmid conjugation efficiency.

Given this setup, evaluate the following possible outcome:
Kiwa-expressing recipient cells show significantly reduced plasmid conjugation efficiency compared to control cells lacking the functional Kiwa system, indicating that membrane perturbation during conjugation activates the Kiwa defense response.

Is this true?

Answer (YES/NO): YES